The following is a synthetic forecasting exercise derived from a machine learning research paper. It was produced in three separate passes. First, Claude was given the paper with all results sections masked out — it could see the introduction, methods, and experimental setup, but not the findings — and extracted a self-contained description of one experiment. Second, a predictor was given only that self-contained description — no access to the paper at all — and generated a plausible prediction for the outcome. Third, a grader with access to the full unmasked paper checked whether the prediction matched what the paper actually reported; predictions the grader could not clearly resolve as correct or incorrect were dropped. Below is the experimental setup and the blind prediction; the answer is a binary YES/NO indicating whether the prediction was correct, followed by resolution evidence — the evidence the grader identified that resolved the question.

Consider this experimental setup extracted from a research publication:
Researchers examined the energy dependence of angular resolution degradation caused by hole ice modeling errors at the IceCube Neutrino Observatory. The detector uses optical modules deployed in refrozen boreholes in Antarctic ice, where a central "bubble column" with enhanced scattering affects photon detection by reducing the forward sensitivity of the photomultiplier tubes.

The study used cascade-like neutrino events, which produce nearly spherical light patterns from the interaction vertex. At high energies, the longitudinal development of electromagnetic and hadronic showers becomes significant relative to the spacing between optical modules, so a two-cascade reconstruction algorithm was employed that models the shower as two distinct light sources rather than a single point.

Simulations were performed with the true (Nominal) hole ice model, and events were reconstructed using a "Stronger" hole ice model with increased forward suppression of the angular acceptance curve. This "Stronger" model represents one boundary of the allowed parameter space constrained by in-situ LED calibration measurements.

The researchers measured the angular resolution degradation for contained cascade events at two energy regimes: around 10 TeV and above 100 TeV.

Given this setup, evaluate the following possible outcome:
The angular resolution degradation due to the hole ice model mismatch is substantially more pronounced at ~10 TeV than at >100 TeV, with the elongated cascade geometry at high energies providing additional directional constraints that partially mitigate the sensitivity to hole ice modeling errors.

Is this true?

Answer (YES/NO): YES